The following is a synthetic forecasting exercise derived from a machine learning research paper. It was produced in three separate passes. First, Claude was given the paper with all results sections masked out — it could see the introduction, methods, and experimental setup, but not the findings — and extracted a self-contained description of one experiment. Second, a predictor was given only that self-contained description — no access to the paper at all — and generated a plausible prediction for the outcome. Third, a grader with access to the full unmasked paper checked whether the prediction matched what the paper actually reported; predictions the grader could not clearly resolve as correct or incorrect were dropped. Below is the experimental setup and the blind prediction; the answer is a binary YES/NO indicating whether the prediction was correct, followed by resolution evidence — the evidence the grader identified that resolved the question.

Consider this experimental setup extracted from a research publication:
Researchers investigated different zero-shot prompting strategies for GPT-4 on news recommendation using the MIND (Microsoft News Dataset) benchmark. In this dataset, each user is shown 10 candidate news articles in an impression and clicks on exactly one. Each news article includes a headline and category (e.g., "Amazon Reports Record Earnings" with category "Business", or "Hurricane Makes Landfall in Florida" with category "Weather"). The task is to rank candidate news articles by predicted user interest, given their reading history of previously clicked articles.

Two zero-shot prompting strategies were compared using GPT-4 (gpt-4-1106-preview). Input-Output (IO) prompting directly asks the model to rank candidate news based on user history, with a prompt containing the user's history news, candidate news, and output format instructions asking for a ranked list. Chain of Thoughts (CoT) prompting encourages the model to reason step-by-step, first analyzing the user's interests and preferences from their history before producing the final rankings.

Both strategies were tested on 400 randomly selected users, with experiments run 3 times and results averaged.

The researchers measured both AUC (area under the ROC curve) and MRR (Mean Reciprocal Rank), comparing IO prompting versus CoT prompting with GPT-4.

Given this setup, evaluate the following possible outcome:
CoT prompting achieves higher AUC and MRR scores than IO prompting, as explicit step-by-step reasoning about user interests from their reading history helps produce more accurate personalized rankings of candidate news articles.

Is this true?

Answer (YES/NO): YES